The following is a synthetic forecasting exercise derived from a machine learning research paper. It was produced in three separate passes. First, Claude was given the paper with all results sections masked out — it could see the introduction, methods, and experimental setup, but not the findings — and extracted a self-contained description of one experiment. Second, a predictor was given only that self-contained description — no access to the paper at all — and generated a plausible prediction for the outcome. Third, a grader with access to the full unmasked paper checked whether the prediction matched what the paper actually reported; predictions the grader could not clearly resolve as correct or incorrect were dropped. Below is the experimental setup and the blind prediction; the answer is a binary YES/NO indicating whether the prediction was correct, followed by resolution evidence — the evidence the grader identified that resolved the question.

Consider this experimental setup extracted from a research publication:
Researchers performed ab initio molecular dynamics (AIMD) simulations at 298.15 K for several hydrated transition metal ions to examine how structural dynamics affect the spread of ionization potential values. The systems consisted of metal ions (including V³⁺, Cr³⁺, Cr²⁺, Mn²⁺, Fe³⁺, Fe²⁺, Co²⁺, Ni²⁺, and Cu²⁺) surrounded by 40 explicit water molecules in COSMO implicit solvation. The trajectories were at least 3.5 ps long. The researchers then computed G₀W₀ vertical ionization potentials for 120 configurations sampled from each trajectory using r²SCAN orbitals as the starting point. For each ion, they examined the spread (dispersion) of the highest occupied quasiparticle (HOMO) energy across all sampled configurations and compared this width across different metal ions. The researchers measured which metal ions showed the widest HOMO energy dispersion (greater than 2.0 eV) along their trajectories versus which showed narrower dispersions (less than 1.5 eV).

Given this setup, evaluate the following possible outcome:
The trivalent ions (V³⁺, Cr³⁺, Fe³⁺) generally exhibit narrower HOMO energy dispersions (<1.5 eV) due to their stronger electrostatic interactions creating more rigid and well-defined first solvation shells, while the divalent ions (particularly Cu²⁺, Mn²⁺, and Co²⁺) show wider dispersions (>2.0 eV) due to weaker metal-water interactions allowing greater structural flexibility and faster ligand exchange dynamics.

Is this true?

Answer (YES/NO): NO